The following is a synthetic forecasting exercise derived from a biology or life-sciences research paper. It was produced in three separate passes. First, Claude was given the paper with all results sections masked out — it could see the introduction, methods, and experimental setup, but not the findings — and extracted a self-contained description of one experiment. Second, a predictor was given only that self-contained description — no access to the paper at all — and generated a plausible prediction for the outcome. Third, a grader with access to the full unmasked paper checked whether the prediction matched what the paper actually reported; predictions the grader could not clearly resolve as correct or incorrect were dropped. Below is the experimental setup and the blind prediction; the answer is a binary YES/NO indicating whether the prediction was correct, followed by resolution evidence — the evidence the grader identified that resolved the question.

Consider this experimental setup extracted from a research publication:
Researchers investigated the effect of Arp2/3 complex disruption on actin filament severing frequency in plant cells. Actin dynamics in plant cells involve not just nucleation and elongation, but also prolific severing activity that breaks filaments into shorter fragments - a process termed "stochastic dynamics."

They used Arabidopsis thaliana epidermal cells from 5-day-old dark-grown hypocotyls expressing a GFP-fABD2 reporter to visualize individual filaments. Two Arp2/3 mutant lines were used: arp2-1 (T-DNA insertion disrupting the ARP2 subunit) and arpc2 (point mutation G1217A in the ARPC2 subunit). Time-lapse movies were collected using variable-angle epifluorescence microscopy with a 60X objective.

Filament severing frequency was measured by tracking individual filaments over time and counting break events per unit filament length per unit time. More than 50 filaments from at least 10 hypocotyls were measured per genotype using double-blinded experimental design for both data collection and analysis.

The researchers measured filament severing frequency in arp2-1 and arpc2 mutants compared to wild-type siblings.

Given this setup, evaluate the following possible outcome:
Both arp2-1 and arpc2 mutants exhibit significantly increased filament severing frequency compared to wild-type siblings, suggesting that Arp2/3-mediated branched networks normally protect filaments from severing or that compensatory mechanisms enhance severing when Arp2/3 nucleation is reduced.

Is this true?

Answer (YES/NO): NO